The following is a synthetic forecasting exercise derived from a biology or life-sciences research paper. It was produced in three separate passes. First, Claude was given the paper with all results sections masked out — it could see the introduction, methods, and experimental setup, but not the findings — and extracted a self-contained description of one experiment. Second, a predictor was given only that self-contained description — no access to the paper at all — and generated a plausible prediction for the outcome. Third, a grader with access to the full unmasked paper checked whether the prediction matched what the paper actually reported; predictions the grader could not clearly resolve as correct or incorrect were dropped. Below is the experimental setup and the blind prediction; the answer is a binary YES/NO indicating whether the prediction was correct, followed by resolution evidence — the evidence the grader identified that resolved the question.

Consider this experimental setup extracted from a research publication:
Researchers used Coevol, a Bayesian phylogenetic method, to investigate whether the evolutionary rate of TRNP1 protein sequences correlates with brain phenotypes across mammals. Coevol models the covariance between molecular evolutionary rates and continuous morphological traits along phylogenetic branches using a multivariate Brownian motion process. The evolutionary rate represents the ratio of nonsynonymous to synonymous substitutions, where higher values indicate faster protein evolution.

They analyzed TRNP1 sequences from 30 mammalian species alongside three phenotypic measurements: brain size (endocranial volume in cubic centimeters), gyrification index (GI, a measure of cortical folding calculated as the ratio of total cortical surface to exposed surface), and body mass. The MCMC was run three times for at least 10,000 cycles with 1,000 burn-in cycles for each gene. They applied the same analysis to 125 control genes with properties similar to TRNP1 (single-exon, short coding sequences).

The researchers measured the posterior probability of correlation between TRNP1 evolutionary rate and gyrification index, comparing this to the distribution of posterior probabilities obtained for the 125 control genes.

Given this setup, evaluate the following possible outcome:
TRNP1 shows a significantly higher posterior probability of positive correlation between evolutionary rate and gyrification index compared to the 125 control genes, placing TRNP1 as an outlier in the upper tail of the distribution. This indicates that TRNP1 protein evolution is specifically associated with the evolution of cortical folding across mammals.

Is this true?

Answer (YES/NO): YES